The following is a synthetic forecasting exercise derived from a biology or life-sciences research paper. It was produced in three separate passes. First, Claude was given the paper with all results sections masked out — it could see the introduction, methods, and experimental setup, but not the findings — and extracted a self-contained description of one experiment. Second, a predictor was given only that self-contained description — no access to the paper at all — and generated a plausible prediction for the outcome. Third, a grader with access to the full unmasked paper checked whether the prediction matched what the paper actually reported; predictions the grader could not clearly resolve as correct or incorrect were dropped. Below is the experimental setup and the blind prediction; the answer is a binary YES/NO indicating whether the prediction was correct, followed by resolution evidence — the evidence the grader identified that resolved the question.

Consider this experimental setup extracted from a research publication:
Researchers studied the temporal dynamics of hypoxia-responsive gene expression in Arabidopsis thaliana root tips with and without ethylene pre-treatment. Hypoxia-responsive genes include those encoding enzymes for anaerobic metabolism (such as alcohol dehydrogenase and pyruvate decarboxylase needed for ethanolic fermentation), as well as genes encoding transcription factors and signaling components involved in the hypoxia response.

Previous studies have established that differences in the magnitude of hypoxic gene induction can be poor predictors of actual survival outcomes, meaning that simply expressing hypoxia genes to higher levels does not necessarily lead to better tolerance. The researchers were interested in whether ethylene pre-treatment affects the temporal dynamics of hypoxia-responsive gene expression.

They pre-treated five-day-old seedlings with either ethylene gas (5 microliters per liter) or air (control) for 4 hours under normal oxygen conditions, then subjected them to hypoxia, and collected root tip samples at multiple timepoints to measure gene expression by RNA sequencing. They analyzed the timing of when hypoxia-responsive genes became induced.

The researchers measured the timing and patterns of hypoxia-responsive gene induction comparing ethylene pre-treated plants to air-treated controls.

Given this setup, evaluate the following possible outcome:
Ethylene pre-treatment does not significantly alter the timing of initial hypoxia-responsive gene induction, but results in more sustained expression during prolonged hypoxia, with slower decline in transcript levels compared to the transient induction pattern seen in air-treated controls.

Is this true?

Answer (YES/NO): NO